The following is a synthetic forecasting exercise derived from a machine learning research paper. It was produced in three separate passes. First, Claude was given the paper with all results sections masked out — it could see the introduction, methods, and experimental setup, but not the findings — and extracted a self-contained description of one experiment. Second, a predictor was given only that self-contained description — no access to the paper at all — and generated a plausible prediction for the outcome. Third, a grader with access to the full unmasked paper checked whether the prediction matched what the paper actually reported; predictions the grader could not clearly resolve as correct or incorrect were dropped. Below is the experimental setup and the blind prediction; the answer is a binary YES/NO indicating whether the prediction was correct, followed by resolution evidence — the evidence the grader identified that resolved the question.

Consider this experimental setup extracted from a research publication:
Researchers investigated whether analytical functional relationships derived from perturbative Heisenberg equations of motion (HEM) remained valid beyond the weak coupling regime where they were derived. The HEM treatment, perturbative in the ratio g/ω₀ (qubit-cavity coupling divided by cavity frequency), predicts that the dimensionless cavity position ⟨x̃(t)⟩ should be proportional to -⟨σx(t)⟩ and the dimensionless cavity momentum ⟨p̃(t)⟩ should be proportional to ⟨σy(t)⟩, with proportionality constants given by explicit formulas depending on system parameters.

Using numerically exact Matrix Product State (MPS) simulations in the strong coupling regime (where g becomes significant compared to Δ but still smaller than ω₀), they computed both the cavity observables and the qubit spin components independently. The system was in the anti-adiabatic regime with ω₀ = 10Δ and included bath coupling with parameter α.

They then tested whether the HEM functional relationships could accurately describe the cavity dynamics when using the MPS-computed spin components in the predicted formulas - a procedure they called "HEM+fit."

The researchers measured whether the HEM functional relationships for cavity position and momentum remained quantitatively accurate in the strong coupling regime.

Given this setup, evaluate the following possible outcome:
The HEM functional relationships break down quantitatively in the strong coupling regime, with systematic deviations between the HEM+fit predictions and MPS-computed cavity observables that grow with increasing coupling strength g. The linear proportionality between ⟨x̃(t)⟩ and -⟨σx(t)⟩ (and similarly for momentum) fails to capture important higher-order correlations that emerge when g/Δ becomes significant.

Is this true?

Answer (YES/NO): NO